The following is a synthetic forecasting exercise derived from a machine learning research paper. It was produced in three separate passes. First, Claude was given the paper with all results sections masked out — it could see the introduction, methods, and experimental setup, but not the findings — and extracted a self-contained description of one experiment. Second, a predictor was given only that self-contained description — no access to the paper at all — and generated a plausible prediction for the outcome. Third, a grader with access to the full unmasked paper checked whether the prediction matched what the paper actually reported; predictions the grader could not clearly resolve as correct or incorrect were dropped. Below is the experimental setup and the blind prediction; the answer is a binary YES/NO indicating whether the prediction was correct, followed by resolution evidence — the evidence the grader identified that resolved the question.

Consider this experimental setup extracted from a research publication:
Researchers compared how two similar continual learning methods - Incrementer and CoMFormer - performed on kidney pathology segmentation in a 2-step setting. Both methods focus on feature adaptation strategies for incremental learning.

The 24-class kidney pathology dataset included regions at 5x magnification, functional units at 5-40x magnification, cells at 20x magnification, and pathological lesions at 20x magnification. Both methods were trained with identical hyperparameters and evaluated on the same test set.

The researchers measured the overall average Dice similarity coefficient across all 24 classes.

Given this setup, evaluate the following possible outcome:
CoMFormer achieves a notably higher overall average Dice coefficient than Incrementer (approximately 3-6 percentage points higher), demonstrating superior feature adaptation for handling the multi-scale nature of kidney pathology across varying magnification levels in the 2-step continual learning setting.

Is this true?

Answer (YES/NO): NO